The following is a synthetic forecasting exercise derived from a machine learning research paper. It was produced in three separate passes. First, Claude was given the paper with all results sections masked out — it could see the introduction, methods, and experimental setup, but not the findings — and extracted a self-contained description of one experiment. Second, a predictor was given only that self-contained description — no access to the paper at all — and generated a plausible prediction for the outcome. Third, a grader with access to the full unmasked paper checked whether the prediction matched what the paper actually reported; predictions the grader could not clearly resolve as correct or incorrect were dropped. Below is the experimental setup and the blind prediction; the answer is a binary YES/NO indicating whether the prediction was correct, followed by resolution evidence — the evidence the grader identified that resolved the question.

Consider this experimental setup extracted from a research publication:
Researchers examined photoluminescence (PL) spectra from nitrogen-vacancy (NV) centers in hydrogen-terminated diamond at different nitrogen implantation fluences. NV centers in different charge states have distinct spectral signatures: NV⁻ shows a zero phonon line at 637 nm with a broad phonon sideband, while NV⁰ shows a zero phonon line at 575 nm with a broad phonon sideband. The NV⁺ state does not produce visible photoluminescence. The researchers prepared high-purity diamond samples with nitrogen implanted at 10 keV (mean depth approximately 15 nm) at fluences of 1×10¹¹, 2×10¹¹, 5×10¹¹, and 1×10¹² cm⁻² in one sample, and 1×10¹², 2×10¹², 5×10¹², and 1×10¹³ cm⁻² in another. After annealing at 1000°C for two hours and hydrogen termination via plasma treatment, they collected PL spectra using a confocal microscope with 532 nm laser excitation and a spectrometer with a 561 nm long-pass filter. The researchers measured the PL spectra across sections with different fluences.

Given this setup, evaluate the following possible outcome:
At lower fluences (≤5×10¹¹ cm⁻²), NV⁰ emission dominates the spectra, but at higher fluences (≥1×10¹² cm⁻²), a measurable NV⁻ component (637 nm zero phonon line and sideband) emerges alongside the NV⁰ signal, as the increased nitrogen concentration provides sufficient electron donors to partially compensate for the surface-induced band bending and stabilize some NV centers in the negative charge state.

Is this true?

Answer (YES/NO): NO